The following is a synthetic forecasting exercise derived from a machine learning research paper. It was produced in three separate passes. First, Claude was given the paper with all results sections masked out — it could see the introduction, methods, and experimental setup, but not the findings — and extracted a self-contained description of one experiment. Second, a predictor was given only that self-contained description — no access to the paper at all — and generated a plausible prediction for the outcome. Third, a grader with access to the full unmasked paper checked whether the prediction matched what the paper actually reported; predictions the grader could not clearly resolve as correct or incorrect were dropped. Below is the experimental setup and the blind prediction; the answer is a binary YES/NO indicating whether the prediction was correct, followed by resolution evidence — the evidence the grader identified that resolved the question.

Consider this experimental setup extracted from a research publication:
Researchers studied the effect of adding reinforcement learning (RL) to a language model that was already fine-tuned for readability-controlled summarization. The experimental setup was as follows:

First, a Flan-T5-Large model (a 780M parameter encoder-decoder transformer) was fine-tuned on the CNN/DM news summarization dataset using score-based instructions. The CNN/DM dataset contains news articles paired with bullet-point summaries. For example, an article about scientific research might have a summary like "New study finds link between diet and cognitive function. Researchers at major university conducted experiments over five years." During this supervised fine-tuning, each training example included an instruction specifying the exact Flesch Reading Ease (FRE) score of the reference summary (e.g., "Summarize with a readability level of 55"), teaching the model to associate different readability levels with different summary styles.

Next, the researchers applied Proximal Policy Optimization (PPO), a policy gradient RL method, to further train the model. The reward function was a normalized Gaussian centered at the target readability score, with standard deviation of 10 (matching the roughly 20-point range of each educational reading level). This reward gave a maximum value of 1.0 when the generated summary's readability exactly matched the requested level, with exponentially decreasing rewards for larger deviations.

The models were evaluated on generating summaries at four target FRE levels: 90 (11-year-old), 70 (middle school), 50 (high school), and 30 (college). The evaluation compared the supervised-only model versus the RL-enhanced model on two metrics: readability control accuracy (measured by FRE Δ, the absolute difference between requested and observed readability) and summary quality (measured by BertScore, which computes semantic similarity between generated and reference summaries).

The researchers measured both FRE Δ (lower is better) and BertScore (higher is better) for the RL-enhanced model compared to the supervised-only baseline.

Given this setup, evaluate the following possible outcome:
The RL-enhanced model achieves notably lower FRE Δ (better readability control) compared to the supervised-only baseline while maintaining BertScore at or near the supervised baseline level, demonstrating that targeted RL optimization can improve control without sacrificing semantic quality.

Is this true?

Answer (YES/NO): NO